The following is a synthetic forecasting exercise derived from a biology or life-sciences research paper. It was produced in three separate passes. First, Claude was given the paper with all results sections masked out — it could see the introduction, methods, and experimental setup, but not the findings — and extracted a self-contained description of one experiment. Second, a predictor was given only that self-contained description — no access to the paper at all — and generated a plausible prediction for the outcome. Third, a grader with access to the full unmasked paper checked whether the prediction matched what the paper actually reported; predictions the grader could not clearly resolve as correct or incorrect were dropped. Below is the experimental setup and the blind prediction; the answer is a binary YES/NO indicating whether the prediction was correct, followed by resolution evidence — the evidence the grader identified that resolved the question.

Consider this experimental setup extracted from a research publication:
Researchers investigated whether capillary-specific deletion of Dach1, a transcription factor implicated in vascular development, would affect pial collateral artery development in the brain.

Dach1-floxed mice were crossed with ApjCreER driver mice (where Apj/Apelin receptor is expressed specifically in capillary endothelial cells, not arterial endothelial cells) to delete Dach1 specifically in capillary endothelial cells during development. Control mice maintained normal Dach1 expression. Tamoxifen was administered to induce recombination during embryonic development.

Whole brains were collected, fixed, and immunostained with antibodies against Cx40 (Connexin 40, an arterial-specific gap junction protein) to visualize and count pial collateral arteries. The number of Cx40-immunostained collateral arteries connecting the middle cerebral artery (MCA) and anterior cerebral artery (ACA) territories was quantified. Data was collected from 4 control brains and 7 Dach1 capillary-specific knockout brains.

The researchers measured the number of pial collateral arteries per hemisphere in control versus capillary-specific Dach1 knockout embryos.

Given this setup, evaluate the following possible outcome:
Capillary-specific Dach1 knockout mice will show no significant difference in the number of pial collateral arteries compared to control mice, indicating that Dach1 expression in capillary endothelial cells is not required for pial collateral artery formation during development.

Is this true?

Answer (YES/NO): YES